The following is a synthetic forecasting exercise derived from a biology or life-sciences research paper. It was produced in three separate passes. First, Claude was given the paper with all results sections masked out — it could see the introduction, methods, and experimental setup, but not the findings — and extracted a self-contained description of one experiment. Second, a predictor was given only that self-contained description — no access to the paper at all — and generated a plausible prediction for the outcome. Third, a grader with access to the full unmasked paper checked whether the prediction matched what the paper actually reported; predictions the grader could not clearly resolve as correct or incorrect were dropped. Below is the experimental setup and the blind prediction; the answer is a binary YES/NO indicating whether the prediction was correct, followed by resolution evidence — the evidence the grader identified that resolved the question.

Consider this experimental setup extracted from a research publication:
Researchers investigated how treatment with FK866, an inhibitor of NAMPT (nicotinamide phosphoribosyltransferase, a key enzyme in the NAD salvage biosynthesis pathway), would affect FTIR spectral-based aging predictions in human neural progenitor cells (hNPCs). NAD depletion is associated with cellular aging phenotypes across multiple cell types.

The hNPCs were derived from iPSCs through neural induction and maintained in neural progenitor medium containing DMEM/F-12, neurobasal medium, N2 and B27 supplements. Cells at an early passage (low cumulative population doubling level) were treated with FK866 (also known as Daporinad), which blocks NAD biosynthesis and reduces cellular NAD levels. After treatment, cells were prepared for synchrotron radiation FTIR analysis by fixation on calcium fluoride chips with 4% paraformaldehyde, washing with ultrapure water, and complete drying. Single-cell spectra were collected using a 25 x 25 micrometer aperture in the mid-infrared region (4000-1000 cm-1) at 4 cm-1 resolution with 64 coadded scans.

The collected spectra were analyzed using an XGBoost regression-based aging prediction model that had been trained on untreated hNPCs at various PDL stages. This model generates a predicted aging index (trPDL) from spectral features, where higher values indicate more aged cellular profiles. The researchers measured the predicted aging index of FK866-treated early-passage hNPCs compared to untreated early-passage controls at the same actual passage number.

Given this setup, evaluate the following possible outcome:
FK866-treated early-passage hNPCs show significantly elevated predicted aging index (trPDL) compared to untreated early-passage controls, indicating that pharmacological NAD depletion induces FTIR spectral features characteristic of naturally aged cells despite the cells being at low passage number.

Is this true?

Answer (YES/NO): YES